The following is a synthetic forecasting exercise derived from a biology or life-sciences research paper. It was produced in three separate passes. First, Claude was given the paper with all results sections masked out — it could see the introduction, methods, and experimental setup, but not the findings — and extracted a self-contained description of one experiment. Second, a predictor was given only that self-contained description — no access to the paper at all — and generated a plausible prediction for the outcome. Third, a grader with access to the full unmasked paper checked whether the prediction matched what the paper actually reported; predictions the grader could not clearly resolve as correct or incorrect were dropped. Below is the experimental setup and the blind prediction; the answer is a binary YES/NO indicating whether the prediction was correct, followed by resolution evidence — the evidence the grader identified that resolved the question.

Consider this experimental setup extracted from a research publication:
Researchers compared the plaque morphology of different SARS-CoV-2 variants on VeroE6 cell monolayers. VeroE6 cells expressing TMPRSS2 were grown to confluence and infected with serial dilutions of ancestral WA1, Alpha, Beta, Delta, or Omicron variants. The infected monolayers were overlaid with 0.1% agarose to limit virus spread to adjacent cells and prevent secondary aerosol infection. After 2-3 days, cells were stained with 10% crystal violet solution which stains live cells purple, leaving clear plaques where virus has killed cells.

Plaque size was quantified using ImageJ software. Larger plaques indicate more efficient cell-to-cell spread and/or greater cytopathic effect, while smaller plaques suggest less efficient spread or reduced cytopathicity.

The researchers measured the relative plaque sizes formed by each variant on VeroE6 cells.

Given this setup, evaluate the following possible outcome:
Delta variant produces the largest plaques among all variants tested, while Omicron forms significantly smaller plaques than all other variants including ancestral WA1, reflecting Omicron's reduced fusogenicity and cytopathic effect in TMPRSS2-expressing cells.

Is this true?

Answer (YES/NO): NO